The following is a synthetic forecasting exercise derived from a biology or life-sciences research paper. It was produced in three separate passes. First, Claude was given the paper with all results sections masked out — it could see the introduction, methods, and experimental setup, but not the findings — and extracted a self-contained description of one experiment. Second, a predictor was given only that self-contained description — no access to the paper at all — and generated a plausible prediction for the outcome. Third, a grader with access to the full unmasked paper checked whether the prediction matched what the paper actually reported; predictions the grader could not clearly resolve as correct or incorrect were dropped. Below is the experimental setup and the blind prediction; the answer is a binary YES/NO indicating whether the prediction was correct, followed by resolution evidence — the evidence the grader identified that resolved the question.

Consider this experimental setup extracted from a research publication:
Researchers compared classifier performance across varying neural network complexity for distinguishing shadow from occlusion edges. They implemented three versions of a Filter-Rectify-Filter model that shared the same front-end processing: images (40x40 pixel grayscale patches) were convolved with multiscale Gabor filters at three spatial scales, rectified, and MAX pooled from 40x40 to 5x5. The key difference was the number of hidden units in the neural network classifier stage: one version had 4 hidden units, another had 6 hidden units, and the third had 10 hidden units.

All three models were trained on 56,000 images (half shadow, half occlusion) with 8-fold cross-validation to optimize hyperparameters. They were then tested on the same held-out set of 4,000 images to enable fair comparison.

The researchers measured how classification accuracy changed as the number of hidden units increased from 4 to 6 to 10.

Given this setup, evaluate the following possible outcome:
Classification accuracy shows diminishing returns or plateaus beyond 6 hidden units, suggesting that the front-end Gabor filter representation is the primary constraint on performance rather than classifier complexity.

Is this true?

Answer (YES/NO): NO